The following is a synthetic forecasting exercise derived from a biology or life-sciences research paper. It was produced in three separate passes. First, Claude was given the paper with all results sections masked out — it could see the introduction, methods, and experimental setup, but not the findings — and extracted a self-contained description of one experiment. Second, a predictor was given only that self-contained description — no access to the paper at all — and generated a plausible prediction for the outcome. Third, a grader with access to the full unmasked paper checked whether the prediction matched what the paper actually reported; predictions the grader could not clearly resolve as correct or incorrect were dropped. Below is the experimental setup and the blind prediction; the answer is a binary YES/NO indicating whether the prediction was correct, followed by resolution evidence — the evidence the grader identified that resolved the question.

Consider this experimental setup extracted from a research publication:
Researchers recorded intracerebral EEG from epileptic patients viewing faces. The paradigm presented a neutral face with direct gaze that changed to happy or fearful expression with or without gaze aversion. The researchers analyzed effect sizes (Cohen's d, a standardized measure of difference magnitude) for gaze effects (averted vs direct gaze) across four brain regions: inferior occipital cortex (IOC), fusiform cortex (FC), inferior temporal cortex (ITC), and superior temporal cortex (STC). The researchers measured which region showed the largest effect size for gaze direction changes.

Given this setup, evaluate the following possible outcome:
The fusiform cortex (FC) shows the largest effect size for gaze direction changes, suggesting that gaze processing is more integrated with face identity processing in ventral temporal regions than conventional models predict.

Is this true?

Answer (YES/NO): NO